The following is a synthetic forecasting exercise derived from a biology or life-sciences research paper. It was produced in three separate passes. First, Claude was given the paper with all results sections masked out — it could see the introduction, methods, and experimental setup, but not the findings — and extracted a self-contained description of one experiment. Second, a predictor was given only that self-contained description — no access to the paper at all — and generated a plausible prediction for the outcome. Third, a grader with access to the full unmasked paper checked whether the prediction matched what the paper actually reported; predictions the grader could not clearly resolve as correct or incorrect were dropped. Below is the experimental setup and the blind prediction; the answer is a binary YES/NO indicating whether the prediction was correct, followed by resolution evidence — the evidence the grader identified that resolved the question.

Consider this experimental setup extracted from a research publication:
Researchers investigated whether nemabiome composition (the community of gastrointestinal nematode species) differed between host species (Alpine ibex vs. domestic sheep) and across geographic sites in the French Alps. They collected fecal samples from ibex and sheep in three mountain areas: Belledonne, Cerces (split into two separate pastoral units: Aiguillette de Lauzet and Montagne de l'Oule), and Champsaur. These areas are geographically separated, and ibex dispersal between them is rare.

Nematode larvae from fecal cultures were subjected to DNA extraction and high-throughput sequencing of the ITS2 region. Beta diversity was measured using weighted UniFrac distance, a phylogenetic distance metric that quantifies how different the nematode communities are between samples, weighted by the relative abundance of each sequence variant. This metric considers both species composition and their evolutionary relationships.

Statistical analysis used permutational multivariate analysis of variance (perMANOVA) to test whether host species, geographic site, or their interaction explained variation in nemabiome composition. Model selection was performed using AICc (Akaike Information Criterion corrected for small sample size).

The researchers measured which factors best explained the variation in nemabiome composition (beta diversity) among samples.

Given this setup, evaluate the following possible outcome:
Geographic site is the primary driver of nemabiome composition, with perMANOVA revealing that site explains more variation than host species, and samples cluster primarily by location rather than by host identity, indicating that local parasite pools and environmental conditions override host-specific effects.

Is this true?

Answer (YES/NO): NO